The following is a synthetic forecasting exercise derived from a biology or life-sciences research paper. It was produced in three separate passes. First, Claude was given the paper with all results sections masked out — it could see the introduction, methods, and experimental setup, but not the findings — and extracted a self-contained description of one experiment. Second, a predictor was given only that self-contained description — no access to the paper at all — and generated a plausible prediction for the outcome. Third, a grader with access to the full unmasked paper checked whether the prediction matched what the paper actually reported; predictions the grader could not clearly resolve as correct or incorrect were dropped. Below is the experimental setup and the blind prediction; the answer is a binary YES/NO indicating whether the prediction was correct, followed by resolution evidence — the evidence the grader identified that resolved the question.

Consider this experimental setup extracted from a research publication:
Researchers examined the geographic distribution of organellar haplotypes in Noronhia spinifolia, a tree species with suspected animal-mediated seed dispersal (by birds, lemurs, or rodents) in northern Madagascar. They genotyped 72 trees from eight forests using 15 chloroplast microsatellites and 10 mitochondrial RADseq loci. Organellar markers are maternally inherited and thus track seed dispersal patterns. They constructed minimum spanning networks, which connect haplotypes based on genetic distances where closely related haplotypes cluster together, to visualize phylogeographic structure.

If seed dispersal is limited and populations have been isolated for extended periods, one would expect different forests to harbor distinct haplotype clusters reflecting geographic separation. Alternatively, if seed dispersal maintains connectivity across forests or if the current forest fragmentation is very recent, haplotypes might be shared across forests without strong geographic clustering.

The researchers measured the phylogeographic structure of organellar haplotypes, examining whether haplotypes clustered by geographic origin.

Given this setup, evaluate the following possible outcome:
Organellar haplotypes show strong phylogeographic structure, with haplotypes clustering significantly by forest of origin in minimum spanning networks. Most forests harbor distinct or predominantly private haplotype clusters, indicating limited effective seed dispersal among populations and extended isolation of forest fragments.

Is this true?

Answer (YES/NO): NO